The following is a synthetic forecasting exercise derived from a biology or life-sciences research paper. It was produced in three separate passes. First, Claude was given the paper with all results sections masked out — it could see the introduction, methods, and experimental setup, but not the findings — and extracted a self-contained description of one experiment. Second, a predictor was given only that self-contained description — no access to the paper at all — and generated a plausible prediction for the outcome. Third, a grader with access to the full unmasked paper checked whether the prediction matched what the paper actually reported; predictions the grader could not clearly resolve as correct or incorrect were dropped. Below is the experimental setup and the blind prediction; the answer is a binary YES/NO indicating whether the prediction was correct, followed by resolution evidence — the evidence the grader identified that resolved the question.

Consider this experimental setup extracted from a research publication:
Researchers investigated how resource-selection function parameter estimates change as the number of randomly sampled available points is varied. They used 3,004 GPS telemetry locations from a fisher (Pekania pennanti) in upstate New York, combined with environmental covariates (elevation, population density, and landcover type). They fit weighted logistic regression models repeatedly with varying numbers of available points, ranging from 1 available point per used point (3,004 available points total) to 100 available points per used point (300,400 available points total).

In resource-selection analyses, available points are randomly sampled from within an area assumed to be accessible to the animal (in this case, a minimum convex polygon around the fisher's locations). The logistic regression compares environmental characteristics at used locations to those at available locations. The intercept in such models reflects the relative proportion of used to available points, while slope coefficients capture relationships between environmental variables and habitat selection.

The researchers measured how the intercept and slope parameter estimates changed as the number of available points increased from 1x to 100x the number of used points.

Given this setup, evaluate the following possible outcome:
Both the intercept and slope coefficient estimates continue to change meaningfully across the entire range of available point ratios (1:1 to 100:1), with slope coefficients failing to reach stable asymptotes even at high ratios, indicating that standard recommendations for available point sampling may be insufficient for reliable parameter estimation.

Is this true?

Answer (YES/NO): NO